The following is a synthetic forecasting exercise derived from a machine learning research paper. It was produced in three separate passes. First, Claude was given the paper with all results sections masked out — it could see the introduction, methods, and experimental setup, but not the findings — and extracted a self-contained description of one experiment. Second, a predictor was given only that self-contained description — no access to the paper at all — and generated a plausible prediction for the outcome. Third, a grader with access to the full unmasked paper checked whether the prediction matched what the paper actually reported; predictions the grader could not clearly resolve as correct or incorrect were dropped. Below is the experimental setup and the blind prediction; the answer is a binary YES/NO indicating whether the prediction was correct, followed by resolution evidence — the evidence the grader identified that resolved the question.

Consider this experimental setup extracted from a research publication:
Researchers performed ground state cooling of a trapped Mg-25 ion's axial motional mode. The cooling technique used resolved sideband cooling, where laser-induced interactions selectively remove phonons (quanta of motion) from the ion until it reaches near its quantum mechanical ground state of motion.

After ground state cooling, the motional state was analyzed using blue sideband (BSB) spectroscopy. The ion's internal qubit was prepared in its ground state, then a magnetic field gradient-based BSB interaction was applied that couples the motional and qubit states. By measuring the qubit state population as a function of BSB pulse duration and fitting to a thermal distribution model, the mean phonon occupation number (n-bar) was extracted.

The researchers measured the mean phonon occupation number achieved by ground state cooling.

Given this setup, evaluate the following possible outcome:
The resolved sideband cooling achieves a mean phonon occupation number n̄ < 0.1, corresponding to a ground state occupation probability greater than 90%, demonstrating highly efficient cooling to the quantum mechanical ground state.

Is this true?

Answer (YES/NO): YES